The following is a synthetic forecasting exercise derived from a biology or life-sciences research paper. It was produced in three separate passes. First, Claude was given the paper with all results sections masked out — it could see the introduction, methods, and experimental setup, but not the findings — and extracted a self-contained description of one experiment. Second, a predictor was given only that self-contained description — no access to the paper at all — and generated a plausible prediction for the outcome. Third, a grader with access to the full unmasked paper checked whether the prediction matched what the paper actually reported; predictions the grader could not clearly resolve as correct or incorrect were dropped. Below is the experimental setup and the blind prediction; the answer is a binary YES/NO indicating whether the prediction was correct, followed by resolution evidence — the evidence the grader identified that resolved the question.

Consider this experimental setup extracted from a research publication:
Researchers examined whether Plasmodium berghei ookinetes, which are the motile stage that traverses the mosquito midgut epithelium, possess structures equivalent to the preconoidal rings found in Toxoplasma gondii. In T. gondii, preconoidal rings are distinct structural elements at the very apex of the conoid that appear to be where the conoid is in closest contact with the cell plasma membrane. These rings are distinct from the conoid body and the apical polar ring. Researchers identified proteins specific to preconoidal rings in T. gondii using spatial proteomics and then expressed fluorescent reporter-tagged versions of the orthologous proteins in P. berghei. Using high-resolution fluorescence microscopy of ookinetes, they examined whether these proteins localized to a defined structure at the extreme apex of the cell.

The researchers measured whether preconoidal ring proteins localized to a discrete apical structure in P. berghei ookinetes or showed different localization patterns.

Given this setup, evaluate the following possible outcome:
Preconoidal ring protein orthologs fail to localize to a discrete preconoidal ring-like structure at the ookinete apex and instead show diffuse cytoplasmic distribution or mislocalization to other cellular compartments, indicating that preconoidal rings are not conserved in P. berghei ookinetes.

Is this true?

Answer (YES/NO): NO